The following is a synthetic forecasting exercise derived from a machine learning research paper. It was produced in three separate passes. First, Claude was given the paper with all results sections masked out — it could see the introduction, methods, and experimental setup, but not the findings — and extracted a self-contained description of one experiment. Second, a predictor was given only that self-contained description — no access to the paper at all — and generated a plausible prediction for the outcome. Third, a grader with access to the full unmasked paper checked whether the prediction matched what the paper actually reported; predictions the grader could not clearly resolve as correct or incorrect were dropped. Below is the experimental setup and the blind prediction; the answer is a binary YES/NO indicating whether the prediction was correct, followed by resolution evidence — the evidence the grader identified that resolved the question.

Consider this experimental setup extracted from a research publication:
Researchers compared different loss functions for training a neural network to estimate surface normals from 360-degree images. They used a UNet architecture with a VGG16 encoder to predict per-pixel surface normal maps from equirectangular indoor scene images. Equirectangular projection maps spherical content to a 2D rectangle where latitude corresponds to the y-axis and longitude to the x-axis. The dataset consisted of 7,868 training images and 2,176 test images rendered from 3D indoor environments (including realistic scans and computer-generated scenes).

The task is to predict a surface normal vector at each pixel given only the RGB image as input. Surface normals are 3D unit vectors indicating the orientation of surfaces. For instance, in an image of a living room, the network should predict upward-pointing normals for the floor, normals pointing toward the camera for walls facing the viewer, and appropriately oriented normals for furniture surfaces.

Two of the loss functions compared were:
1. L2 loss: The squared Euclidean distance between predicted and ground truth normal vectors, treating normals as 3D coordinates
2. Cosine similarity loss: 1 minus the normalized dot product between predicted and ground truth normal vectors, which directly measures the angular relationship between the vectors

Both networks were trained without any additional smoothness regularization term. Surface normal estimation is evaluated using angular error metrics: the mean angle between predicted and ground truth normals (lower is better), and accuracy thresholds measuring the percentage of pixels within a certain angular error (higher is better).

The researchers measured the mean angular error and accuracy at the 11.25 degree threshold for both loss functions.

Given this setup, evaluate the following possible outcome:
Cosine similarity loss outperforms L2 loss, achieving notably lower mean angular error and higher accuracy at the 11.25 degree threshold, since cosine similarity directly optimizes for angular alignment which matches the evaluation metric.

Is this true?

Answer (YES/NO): YES